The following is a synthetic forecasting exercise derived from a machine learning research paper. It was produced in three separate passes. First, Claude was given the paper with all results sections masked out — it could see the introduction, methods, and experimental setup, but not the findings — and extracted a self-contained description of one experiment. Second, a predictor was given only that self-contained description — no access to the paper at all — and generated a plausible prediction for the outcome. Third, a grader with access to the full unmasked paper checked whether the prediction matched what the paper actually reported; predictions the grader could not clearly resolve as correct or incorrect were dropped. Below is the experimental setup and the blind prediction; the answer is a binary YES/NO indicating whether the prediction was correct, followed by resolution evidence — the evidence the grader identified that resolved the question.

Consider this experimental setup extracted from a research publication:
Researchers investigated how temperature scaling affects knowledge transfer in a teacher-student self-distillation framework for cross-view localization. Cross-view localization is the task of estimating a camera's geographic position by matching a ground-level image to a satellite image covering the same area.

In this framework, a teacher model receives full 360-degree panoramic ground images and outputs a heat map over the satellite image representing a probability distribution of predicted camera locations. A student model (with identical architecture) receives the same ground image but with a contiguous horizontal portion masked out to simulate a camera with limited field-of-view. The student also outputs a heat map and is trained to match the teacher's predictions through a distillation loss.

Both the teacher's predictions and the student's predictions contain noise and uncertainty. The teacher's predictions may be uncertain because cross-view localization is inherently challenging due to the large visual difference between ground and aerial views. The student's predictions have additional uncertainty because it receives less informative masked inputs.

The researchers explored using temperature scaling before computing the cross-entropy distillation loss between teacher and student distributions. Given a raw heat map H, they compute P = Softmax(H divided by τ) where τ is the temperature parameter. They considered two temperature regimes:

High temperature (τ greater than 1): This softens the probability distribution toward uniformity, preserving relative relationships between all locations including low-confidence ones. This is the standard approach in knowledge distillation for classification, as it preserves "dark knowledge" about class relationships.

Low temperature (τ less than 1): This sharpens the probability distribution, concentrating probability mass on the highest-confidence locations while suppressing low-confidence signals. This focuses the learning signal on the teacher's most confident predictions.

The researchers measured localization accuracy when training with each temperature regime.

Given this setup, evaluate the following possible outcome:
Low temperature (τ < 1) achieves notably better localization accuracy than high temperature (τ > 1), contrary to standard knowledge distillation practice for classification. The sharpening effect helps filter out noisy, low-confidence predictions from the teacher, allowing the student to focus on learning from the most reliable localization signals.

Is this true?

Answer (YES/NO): YES